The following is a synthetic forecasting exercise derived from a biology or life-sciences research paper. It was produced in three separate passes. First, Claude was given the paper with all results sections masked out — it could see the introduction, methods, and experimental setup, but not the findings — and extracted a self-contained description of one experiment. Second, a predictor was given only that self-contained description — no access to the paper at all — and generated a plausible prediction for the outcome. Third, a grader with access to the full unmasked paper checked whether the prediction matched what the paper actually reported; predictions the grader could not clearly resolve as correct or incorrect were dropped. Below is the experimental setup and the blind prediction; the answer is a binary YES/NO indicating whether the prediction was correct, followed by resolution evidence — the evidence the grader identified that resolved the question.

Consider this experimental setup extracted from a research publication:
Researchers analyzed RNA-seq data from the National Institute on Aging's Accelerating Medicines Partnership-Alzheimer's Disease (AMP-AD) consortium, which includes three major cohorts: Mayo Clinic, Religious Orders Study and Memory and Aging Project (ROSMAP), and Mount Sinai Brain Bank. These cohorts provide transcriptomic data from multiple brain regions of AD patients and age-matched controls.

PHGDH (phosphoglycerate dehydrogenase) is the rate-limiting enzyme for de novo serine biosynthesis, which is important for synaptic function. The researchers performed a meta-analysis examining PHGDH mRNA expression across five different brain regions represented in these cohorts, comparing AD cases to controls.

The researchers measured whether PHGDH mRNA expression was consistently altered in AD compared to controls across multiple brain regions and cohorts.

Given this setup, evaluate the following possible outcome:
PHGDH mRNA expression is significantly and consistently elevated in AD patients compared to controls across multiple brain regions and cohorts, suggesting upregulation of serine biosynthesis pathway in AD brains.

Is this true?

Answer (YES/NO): YES